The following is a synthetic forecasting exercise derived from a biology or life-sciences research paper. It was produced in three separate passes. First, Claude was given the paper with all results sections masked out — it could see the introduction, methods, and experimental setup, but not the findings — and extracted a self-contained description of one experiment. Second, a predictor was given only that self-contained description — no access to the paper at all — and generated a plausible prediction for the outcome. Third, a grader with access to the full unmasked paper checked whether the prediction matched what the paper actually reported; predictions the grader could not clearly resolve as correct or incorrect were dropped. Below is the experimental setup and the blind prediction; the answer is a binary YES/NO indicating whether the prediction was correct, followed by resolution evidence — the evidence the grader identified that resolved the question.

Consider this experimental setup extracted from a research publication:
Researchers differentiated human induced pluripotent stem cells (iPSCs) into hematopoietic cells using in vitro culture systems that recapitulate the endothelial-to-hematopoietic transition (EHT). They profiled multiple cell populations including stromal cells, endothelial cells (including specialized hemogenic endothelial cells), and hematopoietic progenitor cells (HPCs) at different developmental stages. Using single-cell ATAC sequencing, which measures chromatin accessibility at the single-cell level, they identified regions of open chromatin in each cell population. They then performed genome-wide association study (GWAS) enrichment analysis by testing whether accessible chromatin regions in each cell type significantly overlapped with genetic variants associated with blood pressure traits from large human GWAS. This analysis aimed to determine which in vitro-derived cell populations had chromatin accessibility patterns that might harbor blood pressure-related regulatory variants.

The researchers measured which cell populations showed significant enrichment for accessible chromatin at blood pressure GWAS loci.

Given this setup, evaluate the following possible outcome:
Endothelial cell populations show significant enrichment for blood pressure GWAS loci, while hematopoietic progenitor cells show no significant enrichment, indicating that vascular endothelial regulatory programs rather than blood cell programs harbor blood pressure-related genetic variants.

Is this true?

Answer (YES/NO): YES